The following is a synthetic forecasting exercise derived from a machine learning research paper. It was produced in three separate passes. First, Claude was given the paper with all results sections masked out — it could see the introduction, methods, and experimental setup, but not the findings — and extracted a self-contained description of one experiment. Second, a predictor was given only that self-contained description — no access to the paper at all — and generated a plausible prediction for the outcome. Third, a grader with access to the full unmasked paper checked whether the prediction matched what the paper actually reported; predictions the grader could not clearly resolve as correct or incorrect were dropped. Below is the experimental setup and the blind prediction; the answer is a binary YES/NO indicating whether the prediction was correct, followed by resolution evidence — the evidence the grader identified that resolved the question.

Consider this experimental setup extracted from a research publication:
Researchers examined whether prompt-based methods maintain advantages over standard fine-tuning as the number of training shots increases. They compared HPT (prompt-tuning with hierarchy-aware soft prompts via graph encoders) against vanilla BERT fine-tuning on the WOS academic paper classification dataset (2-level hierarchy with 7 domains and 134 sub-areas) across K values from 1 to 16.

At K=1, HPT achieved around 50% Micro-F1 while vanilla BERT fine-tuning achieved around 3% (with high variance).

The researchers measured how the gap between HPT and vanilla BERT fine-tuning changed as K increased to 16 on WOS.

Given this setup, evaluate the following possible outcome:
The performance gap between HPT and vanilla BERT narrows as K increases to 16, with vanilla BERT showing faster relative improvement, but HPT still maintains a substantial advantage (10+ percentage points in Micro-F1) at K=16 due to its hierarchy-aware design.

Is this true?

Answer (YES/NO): NO